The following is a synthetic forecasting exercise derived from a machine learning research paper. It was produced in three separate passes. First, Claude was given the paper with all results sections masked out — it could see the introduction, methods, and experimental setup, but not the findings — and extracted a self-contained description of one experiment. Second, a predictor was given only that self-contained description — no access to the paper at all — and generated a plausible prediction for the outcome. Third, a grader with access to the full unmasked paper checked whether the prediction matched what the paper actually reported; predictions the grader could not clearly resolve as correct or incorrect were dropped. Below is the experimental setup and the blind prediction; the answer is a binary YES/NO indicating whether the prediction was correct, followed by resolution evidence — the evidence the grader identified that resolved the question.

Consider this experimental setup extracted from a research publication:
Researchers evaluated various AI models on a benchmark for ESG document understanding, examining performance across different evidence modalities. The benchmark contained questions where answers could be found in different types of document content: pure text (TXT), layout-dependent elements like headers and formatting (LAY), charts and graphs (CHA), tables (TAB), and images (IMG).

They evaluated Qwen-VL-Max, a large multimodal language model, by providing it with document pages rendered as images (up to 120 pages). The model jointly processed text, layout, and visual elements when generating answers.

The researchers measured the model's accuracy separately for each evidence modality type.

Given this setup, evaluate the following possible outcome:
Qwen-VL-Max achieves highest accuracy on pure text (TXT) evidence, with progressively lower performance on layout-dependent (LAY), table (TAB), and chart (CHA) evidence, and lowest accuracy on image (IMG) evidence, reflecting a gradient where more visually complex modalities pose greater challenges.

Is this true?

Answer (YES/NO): NO